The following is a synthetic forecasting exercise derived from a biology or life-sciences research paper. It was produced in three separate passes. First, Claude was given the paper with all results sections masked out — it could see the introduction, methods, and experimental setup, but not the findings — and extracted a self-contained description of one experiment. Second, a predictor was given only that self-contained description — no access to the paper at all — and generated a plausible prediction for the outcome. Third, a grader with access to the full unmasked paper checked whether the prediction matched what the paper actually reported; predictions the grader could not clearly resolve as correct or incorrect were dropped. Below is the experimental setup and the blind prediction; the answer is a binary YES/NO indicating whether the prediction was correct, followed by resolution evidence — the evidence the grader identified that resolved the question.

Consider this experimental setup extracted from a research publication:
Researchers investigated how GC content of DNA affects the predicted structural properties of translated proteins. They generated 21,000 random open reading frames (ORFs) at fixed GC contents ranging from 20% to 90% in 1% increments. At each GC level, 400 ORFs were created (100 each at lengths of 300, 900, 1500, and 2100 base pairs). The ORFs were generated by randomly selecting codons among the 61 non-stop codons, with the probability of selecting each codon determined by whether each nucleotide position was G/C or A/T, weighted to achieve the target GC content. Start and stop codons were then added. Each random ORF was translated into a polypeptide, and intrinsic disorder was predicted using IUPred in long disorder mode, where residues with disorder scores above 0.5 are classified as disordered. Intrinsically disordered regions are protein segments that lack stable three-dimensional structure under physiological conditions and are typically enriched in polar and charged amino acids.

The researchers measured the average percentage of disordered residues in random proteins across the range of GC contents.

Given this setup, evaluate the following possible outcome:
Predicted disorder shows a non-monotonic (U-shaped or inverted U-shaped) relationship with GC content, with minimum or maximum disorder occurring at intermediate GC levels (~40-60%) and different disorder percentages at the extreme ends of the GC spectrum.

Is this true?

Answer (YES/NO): NO